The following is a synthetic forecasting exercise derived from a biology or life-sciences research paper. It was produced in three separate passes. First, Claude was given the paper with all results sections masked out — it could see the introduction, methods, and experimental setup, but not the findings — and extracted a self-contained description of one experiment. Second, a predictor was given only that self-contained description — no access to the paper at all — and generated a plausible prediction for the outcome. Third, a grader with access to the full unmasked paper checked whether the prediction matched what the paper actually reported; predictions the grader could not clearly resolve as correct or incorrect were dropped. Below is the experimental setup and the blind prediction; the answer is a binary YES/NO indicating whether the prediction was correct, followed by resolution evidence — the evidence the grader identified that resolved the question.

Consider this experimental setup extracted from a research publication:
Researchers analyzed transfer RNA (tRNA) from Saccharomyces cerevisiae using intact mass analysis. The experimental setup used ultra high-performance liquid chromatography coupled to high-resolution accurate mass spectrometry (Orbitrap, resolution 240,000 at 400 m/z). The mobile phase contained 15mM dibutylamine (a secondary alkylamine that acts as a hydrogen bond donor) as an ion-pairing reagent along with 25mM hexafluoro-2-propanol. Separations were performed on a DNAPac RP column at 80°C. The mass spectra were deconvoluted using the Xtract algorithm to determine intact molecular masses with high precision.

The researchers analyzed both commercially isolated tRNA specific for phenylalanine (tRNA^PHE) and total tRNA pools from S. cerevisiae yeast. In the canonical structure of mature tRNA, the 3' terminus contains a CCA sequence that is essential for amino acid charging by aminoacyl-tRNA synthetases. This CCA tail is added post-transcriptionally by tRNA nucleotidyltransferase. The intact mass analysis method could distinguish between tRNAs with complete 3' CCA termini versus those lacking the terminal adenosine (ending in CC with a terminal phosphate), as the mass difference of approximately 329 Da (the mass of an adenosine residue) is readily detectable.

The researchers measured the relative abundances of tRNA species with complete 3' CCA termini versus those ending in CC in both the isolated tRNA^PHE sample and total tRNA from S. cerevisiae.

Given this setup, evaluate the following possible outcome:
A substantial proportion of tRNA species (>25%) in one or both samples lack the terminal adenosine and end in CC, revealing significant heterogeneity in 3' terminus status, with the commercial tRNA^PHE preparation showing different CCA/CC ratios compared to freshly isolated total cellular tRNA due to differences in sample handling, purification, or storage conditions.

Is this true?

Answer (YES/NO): NO